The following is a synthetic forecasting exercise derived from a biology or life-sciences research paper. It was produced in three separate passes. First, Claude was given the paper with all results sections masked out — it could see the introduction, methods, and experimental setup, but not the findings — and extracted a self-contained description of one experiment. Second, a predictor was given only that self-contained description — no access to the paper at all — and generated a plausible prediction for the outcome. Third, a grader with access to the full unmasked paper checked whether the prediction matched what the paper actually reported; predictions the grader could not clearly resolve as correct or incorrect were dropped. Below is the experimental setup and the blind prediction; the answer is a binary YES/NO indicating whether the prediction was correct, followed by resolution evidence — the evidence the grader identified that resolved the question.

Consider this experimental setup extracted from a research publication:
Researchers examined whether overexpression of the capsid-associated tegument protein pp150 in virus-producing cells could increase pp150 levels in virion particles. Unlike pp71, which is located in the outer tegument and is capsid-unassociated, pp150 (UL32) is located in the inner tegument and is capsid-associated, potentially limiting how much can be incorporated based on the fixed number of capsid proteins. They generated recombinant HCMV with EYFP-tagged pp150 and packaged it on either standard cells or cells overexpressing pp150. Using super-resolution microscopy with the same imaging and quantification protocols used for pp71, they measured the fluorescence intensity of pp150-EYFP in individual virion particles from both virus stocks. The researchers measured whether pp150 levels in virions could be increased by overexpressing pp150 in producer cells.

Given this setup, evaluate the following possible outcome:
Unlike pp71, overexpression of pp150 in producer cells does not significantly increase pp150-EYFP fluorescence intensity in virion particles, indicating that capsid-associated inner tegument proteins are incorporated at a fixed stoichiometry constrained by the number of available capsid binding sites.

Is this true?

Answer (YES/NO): YES